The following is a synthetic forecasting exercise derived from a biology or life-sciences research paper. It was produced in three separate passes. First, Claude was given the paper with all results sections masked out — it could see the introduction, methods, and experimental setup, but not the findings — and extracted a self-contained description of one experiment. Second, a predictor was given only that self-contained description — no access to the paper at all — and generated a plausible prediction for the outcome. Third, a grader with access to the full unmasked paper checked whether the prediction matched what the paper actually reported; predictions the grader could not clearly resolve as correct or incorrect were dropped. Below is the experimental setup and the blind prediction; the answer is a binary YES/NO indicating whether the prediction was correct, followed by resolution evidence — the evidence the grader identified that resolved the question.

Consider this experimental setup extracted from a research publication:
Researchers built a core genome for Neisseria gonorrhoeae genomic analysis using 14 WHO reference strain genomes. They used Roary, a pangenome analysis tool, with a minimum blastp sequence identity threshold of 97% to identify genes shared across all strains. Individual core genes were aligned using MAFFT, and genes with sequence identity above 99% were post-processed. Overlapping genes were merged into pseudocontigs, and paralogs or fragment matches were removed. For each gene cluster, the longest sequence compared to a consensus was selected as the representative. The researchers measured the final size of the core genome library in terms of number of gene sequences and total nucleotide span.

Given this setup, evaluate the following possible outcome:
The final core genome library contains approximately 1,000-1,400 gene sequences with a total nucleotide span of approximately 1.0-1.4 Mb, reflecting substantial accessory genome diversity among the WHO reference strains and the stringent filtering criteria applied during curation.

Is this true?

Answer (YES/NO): NO